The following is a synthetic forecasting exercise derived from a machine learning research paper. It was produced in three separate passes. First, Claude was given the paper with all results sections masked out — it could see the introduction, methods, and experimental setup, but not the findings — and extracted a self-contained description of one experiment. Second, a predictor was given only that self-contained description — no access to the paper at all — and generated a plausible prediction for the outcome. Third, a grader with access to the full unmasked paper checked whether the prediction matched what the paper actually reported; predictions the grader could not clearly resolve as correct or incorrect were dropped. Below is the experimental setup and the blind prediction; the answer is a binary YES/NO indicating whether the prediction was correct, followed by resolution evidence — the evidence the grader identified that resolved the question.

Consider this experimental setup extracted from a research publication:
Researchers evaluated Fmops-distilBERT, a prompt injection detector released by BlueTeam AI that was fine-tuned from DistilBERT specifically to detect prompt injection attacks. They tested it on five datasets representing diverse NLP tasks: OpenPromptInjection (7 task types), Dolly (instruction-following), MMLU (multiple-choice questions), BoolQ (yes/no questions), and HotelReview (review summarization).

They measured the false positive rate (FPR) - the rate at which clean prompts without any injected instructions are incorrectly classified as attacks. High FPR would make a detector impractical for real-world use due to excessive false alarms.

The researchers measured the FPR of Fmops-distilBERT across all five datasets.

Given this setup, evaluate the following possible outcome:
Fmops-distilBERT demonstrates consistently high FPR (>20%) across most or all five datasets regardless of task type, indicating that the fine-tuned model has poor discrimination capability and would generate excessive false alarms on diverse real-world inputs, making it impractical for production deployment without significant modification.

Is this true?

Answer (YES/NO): YES